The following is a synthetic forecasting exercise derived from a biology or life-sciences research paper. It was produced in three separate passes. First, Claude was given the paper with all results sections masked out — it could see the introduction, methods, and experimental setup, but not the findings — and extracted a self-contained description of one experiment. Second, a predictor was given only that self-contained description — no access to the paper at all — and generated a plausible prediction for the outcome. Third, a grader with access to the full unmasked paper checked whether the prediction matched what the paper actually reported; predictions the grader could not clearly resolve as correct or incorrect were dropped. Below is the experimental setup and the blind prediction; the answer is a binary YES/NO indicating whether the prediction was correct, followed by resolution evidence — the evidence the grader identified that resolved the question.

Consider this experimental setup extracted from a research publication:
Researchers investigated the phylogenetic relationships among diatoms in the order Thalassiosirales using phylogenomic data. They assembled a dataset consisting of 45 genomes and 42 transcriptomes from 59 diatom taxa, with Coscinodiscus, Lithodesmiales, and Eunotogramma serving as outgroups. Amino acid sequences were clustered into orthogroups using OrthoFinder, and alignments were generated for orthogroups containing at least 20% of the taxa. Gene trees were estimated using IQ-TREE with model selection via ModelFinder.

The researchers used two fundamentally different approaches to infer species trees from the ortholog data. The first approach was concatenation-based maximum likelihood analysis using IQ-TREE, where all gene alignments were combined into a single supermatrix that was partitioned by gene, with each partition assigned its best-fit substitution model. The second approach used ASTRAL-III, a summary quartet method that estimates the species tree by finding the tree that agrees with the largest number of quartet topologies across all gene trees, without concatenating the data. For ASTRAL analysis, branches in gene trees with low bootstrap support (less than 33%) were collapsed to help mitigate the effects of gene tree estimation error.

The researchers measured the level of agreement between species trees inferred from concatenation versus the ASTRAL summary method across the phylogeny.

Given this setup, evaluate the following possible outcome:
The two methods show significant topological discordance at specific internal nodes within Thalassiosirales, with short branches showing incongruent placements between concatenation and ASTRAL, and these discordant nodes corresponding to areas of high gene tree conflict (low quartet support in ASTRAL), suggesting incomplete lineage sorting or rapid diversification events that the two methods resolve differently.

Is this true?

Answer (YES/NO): YES